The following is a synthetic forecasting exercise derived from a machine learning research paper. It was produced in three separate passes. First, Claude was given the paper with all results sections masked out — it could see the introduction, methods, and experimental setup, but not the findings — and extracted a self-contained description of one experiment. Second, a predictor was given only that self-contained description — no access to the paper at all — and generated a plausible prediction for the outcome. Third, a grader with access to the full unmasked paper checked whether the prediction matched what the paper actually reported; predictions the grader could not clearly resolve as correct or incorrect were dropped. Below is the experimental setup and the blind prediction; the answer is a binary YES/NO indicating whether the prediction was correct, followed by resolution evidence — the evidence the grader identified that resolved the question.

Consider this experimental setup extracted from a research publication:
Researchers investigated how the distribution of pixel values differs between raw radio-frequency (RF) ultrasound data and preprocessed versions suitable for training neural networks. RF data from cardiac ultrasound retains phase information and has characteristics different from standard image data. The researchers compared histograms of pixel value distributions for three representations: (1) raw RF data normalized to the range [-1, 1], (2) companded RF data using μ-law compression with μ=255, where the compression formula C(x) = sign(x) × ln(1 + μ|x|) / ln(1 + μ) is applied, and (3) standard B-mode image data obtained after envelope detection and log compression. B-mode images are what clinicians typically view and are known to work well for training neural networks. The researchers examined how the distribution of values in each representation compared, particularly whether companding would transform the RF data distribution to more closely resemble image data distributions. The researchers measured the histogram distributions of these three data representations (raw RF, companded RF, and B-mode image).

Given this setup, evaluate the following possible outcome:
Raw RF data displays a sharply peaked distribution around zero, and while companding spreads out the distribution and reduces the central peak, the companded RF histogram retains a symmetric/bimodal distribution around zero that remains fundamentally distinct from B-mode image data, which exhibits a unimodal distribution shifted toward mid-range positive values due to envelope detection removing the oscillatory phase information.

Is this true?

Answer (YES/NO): NO